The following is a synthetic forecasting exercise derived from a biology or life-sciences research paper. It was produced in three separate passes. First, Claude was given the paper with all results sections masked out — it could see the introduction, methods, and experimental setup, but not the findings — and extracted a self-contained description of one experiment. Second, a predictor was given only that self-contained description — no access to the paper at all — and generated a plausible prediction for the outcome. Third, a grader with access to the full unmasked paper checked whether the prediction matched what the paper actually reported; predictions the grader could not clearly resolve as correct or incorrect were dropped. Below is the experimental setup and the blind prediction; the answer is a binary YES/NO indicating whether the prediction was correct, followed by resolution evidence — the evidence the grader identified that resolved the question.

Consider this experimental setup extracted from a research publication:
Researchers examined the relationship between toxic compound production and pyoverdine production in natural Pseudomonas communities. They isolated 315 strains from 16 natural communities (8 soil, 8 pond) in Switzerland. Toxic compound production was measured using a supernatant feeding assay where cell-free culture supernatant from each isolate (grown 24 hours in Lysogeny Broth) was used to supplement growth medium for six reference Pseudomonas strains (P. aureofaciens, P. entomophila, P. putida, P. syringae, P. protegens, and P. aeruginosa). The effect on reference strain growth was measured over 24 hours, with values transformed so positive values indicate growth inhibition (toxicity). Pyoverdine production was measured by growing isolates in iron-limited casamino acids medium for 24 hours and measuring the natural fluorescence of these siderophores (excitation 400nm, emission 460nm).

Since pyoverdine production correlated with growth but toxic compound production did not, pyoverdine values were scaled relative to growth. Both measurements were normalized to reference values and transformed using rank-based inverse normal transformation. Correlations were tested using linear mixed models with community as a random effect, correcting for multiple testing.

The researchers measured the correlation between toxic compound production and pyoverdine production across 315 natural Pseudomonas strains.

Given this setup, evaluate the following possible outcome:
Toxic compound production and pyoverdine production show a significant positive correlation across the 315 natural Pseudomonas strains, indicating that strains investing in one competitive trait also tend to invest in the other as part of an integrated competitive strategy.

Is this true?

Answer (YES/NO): YES